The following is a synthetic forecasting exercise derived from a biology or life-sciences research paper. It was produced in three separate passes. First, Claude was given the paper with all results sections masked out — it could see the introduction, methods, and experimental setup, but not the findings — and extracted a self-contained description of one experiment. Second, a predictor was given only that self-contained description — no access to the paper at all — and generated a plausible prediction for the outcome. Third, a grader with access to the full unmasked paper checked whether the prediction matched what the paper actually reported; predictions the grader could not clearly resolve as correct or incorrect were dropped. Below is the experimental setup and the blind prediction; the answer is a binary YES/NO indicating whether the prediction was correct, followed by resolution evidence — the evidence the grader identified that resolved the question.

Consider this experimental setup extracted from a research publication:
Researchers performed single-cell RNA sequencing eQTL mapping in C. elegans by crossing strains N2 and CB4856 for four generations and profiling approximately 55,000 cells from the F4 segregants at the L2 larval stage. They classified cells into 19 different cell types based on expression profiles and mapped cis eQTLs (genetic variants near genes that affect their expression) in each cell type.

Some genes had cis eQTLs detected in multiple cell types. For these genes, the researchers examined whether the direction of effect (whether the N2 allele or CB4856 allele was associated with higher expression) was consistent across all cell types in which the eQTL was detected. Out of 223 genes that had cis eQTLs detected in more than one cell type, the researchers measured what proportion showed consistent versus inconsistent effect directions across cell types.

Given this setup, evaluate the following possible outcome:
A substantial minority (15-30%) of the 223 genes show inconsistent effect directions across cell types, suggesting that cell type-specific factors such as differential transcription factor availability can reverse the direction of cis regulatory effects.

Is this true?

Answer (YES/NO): NO